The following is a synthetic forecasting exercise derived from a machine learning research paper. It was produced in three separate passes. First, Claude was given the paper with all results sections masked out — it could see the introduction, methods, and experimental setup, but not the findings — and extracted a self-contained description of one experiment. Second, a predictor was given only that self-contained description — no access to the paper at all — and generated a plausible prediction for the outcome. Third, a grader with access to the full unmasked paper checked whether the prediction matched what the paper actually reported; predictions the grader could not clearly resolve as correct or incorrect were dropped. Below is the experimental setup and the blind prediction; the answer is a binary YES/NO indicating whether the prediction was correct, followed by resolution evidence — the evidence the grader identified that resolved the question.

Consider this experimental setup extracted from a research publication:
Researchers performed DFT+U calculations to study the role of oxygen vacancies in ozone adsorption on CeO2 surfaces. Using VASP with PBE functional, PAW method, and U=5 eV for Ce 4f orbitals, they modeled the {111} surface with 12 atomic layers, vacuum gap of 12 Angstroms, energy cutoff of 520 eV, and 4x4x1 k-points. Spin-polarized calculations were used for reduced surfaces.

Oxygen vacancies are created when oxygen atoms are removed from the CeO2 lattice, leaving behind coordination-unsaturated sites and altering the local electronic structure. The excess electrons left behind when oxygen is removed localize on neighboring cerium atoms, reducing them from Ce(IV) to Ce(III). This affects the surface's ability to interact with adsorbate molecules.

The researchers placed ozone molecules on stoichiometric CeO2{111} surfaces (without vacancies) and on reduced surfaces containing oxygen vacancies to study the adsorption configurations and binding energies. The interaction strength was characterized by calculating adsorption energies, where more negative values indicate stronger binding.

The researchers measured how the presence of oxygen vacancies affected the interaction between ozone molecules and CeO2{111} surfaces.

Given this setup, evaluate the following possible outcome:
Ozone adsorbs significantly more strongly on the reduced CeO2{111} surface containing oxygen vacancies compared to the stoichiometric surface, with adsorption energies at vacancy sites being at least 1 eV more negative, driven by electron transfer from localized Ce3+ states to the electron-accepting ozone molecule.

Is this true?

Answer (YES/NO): YES